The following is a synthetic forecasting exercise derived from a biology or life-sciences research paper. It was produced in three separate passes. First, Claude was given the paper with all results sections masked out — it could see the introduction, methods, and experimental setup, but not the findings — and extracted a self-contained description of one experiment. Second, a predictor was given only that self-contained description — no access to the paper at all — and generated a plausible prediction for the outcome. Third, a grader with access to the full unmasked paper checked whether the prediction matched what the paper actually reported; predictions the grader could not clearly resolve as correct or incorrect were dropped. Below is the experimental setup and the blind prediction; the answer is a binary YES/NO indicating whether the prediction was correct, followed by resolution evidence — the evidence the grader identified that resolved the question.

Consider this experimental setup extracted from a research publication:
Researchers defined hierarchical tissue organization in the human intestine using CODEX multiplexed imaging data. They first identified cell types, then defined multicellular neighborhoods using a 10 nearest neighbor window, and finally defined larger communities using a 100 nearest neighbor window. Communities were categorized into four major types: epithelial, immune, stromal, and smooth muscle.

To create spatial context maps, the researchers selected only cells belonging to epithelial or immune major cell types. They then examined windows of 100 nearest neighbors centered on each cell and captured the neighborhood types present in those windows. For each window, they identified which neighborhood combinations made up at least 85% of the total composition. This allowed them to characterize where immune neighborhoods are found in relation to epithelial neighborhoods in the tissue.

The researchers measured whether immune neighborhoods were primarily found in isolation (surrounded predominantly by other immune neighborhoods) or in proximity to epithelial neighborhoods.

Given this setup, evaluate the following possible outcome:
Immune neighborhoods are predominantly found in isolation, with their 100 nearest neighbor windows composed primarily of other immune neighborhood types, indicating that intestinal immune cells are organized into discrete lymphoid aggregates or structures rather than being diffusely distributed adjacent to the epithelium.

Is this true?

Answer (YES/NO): NO